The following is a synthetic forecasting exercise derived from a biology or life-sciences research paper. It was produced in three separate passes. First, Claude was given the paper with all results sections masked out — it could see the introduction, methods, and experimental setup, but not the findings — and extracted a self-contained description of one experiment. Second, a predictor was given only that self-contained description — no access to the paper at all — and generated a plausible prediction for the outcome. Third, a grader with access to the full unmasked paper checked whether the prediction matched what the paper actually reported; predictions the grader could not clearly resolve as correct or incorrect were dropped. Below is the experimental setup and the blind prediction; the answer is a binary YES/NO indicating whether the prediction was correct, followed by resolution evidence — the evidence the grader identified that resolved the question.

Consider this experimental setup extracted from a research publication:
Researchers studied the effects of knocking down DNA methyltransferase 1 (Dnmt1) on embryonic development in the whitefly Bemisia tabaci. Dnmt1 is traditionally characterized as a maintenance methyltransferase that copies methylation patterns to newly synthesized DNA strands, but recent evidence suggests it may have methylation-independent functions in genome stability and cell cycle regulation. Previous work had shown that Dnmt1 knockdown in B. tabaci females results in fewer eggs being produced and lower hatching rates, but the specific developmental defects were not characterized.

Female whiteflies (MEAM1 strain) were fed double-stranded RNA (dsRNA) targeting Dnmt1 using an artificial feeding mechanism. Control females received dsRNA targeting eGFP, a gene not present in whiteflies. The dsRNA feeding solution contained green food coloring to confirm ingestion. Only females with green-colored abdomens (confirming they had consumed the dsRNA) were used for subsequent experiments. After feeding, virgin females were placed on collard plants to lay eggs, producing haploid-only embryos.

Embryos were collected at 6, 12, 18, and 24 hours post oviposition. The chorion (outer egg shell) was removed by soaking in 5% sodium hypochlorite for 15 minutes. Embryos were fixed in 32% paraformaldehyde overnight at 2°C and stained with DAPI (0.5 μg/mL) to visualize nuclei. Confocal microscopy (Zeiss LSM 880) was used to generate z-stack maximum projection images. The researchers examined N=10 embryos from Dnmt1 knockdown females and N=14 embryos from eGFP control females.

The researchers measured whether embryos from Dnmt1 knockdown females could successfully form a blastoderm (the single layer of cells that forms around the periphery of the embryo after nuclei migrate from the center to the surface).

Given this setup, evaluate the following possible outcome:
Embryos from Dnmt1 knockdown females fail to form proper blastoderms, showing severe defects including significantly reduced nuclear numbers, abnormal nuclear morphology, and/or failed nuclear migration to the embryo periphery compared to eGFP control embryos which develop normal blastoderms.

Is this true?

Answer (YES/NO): YES